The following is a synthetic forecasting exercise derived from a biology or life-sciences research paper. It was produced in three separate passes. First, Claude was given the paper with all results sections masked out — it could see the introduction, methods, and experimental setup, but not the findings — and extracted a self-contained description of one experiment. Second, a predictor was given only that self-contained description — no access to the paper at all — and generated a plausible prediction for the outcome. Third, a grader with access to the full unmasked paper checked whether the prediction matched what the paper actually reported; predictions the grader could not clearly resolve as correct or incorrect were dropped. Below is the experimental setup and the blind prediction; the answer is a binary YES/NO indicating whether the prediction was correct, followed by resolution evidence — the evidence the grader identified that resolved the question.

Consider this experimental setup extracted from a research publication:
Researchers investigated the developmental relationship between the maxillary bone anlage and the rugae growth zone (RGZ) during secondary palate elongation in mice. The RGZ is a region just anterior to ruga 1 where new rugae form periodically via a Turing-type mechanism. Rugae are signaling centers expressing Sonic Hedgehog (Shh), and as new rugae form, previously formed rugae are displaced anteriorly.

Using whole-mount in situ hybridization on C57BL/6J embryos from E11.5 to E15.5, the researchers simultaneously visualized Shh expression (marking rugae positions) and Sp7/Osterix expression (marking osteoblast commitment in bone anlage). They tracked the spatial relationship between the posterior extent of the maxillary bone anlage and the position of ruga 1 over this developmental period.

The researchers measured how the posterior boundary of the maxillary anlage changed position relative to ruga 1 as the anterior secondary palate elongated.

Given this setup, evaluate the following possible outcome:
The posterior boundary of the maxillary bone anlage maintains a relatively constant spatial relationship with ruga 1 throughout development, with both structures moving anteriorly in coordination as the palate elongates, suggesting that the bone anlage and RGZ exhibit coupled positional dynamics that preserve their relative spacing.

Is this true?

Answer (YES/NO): NO